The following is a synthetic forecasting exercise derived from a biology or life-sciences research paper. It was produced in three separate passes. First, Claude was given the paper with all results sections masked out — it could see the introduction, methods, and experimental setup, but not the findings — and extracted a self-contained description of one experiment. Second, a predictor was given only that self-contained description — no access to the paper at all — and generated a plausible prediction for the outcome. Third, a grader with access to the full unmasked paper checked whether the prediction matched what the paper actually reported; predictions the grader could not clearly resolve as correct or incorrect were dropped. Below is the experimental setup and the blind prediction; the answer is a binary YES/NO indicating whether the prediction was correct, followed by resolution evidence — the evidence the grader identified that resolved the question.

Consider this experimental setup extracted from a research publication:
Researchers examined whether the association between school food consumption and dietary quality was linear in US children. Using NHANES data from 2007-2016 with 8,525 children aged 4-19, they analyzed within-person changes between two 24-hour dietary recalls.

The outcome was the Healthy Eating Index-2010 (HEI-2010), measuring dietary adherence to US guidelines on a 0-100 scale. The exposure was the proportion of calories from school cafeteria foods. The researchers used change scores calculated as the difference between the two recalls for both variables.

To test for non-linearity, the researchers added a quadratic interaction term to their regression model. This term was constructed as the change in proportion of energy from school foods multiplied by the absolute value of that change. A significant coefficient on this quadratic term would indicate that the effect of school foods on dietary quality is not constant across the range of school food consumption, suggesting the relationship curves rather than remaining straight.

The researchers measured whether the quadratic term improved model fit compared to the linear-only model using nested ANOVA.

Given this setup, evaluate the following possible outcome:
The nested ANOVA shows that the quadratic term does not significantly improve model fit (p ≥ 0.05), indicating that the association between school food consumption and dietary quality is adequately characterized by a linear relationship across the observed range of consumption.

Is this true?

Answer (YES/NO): YES